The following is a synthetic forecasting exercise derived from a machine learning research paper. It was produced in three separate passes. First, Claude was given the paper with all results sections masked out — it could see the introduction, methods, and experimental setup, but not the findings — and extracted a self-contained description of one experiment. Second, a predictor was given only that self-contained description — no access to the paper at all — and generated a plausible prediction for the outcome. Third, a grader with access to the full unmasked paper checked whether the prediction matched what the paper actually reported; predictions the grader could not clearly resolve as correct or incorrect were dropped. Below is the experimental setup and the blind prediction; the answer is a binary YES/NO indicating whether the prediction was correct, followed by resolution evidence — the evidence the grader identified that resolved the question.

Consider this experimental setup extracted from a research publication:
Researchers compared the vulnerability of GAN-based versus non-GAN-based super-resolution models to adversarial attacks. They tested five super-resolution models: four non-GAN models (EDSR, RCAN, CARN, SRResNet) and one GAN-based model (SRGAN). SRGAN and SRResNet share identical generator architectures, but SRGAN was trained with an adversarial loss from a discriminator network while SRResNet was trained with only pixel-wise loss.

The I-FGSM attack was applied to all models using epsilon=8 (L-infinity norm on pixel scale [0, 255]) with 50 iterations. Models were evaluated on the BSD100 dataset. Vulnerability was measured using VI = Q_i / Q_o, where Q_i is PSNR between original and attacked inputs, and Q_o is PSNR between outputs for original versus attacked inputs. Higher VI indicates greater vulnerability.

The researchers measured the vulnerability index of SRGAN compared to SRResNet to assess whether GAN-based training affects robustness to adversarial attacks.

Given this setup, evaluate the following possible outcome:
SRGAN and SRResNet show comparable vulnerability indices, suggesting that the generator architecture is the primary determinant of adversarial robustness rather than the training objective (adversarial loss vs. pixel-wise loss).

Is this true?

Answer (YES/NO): NO